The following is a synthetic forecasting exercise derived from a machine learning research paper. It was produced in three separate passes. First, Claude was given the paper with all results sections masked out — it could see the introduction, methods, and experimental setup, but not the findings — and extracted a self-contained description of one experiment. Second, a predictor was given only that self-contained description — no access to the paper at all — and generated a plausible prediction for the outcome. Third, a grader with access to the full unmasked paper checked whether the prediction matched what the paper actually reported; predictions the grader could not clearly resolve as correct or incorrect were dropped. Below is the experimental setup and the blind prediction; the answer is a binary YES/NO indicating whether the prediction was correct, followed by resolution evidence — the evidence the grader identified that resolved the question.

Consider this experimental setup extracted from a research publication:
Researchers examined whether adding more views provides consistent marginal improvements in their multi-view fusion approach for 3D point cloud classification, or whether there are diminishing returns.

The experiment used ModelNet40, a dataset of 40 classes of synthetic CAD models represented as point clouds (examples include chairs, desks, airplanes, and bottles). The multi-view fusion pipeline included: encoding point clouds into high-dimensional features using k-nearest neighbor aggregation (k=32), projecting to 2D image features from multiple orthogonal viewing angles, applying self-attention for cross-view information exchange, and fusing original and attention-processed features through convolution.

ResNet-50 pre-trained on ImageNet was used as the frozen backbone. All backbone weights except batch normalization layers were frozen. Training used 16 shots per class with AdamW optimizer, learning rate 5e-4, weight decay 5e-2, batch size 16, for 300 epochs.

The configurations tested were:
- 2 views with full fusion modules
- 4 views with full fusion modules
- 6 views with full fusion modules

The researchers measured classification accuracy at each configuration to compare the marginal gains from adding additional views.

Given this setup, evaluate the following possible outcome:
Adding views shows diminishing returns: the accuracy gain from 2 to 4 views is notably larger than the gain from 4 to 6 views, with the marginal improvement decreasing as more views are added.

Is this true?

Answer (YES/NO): YES